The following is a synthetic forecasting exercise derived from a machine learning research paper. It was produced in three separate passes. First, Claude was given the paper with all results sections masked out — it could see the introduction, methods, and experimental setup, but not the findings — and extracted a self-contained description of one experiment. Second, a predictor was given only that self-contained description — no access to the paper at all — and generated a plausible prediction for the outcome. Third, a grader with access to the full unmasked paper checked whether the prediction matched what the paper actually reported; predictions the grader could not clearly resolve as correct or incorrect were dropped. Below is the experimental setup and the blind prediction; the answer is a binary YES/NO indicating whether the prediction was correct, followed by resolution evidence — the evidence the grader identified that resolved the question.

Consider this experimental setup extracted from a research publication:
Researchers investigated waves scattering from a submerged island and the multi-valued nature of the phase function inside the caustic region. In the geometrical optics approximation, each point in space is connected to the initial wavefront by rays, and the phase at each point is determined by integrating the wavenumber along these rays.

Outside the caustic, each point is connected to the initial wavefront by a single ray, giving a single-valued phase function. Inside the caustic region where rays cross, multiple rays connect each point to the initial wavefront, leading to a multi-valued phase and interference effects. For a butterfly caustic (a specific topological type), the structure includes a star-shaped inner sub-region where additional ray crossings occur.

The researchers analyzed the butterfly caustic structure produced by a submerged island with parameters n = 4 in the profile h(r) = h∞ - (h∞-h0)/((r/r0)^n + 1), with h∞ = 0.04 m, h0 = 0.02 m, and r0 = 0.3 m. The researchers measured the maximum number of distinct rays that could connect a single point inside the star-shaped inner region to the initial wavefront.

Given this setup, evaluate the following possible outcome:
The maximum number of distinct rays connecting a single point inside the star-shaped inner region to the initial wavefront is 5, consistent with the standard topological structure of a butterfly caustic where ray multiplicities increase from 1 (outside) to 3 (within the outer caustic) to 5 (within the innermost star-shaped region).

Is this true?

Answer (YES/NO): YES